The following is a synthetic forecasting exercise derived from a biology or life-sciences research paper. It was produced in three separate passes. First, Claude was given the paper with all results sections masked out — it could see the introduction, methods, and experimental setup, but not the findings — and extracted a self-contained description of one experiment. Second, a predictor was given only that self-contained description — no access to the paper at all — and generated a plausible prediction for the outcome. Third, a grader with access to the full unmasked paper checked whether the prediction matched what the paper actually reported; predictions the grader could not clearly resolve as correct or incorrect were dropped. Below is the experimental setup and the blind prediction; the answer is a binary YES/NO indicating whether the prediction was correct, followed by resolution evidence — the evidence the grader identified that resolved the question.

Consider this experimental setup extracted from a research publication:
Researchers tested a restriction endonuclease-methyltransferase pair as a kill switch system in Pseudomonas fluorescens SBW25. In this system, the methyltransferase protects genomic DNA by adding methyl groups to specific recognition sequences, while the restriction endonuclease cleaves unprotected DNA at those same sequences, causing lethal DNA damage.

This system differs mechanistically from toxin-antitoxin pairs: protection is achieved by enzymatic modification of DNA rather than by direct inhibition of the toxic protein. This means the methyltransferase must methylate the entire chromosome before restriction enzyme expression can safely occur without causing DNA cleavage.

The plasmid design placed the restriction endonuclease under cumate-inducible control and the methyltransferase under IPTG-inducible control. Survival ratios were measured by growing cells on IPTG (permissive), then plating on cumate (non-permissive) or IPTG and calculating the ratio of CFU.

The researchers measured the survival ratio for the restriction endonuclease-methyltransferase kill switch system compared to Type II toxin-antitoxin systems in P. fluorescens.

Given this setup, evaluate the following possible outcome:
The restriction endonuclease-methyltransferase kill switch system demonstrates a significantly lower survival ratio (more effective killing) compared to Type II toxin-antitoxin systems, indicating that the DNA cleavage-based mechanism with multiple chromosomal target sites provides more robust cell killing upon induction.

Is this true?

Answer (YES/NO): NO